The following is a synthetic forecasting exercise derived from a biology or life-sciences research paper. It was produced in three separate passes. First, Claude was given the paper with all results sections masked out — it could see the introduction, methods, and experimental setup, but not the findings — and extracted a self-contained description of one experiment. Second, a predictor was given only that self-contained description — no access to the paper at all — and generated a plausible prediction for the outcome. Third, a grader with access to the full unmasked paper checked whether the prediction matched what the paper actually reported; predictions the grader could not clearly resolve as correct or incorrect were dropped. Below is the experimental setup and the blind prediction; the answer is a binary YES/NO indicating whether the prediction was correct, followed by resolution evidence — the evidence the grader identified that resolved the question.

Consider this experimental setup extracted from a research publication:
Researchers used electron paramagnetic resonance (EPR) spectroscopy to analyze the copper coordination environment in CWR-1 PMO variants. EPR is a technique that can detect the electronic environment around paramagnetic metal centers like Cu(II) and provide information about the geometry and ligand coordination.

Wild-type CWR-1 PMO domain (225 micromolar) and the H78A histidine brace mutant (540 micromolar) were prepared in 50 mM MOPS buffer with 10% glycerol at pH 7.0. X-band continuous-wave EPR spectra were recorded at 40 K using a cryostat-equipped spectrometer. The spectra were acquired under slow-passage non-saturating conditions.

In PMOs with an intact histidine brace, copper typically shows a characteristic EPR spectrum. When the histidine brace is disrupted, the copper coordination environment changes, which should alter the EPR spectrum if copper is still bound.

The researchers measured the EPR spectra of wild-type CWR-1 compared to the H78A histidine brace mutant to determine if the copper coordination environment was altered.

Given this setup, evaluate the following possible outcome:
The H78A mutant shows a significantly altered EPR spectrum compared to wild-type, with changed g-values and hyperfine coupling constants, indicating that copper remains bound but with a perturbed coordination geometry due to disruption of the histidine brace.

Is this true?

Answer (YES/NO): YES